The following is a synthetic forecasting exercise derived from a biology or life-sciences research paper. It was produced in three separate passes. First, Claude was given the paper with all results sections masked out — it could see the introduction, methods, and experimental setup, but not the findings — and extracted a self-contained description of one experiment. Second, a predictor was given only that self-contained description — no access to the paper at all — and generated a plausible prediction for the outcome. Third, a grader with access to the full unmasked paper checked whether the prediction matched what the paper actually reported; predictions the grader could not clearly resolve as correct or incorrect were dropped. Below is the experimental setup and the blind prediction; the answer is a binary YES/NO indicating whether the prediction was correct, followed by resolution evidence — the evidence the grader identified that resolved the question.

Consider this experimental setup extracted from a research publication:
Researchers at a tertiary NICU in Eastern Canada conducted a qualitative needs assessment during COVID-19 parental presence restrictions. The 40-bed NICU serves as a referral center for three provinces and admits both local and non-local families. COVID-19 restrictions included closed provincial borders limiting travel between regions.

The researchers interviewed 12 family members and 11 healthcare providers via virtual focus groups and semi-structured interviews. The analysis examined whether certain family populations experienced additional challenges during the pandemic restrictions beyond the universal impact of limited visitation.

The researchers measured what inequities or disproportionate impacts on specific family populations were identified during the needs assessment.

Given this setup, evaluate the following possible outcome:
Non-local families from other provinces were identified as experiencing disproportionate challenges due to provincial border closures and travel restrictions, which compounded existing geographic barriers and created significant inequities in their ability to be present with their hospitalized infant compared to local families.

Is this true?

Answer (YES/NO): YES